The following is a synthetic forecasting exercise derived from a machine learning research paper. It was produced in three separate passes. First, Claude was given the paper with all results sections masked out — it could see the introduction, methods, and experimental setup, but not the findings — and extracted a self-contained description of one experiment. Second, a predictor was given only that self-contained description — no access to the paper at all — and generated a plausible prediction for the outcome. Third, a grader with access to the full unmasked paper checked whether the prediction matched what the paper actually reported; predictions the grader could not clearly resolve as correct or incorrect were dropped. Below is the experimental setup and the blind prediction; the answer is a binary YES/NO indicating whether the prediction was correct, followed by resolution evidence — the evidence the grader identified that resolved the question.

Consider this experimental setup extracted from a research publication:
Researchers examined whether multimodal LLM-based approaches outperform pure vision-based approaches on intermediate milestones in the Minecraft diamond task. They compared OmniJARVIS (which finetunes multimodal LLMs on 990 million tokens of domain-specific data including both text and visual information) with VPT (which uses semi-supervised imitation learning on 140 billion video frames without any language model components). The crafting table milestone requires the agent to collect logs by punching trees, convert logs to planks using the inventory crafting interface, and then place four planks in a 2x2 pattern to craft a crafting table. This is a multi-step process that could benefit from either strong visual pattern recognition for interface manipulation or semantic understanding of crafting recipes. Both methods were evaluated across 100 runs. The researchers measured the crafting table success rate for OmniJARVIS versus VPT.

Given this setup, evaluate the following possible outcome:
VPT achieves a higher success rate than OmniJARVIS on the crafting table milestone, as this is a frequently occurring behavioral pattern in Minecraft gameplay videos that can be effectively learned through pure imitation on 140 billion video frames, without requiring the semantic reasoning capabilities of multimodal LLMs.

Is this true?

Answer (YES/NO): YES